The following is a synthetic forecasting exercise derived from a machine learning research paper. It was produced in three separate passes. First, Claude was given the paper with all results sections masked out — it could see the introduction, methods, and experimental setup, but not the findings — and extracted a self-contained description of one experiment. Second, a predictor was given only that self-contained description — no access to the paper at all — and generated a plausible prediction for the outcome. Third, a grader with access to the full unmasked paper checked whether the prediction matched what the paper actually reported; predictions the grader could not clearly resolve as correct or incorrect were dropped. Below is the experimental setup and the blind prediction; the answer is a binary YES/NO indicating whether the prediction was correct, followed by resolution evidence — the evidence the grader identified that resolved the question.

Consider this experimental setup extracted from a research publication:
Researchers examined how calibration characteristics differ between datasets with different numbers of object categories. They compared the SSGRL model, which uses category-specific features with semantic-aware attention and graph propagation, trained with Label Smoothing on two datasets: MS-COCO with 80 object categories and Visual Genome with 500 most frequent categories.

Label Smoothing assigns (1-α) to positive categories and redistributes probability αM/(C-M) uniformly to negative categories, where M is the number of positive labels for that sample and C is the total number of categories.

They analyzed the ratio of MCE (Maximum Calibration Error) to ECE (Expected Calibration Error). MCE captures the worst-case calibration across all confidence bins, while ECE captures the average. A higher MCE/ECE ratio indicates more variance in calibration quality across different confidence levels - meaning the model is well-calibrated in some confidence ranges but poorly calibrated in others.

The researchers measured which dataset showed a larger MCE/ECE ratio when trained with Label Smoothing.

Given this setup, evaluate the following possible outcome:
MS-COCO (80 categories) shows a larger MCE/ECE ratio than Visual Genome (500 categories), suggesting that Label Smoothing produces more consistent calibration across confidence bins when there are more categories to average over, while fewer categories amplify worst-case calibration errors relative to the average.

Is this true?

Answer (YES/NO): YES